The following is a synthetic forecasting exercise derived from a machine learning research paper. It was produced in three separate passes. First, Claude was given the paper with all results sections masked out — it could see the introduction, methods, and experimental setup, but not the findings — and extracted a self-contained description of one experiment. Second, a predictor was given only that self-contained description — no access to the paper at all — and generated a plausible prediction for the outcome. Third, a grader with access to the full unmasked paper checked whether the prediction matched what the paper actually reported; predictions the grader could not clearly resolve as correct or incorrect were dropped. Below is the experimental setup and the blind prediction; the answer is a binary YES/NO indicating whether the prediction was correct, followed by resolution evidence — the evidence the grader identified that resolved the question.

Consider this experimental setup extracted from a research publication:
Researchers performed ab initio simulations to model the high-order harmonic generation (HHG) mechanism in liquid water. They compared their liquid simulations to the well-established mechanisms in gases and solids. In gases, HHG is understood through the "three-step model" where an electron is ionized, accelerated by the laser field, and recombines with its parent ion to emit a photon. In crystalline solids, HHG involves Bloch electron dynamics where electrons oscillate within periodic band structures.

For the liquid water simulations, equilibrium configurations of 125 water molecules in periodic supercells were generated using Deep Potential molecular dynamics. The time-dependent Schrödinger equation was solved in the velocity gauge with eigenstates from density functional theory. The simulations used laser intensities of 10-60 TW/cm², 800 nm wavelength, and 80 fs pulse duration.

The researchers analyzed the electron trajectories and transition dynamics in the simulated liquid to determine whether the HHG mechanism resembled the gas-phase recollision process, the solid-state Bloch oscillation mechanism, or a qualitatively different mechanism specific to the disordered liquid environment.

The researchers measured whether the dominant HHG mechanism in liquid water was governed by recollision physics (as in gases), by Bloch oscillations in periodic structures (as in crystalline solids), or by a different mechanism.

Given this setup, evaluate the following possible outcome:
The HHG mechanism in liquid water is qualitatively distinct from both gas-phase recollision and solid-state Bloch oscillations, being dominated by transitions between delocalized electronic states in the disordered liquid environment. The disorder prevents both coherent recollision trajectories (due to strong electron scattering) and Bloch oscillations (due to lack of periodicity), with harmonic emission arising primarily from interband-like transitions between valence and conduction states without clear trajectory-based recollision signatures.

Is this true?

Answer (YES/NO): YES